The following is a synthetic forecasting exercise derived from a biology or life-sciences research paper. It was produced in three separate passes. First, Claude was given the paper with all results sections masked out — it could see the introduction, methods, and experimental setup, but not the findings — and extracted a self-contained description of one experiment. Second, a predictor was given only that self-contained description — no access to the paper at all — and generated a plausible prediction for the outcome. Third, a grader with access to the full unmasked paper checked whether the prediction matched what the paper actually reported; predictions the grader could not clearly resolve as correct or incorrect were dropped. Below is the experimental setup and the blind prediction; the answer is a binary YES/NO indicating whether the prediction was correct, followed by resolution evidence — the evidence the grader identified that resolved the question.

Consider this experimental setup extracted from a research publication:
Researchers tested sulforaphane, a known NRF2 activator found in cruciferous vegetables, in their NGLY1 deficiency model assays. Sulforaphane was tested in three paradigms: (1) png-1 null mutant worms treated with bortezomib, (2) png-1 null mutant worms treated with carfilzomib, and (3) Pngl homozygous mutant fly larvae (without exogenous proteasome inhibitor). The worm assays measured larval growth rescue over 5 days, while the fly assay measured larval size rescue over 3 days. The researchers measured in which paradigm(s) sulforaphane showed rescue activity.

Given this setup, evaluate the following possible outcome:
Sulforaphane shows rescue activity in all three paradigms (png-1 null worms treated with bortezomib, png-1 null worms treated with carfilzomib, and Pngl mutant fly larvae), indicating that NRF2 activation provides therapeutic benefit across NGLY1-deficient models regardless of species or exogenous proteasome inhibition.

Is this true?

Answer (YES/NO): NO